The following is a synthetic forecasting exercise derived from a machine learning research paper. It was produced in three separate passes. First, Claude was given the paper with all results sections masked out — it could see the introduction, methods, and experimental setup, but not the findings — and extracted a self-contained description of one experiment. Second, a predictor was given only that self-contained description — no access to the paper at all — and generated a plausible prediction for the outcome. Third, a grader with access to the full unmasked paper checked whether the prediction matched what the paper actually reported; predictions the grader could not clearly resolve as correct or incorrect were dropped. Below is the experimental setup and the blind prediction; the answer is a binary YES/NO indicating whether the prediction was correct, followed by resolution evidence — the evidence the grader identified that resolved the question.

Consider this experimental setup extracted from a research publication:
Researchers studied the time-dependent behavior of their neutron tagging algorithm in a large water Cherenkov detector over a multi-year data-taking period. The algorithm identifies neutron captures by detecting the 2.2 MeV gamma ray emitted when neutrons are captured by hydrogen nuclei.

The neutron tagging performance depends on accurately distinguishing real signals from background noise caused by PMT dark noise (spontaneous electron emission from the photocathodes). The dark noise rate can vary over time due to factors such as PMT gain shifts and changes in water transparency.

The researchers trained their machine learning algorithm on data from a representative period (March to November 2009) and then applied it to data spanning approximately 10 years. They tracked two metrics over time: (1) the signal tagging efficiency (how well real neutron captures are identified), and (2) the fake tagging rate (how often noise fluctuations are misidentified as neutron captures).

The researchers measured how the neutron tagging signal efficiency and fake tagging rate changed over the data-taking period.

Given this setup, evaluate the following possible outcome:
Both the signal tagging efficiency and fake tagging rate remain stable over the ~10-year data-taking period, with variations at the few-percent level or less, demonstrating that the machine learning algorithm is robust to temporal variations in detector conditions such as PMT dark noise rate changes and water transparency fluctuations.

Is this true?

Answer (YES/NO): NO